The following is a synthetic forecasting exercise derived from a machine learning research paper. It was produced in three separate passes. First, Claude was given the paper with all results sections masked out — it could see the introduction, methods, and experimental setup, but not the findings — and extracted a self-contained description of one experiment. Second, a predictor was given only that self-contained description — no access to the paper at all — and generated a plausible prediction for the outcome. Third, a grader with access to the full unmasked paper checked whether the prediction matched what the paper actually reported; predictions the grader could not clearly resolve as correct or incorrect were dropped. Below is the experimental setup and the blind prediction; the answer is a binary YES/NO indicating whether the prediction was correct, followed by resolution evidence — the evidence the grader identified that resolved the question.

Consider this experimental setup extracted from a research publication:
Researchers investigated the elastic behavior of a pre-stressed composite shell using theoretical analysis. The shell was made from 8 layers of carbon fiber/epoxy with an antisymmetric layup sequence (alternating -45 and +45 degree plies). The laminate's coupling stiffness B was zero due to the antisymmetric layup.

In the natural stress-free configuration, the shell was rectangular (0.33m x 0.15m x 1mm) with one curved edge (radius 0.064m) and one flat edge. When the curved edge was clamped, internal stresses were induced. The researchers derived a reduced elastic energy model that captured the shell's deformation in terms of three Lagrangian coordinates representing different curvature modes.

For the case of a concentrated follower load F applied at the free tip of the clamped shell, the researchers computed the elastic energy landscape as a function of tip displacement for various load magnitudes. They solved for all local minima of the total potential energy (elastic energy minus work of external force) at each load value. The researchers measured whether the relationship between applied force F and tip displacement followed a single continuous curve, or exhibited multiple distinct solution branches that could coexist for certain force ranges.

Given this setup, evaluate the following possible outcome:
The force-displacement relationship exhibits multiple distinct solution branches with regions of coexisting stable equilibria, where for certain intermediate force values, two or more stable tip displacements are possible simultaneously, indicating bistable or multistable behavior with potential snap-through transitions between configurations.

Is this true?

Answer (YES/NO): YES